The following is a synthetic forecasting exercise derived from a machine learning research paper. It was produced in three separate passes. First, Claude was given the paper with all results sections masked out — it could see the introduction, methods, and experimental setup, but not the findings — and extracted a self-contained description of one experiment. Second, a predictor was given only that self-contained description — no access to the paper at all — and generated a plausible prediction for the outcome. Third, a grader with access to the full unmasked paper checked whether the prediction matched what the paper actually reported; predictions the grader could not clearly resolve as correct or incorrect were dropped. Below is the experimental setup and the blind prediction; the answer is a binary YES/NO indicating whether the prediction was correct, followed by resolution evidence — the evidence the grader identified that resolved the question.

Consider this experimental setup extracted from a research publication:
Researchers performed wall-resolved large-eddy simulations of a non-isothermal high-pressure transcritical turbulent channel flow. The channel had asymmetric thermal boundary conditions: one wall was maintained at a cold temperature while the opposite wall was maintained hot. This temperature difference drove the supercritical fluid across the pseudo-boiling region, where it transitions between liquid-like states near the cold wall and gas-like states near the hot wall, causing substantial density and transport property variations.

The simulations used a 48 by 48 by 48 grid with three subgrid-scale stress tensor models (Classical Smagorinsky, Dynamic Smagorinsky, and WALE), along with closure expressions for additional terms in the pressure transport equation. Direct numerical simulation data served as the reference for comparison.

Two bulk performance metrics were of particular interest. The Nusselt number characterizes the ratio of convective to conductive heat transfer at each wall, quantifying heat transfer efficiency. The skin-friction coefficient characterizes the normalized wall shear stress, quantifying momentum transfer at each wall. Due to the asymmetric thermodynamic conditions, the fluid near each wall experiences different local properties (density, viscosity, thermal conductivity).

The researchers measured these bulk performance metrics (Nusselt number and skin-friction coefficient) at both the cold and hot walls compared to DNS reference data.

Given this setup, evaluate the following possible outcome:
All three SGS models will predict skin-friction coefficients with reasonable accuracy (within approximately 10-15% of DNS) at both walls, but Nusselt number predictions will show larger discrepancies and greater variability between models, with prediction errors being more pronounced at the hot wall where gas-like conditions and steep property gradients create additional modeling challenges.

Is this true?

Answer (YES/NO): NO